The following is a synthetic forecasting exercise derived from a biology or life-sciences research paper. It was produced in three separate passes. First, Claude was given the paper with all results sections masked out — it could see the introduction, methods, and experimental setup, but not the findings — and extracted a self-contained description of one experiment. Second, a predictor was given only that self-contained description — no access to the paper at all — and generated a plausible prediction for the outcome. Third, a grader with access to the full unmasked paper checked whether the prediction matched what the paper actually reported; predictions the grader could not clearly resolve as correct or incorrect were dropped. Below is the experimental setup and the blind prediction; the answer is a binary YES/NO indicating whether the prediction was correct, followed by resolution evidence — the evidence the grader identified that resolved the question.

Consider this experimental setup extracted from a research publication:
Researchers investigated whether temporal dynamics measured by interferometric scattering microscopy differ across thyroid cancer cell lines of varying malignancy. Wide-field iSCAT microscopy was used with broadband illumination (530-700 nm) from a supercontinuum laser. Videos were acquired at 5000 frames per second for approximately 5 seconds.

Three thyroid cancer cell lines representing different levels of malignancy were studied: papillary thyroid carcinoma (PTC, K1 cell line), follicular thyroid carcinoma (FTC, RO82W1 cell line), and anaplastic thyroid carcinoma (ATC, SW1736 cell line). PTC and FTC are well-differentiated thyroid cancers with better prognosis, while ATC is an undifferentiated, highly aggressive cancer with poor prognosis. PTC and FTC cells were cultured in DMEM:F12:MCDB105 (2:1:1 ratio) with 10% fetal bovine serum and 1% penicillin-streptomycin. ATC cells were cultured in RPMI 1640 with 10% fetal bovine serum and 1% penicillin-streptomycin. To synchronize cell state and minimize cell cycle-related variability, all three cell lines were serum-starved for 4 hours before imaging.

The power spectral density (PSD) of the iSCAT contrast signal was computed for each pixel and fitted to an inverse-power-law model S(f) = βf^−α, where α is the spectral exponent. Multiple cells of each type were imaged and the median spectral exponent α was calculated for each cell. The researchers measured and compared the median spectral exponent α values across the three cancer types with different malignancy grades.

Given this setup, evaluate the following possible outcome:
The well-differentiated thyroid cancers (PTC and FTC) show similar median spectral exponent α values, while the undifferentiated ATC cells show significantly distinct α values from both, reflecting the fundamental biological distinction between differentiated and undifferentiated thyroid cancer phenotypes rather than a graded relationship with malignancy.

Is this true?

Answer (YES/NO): NO